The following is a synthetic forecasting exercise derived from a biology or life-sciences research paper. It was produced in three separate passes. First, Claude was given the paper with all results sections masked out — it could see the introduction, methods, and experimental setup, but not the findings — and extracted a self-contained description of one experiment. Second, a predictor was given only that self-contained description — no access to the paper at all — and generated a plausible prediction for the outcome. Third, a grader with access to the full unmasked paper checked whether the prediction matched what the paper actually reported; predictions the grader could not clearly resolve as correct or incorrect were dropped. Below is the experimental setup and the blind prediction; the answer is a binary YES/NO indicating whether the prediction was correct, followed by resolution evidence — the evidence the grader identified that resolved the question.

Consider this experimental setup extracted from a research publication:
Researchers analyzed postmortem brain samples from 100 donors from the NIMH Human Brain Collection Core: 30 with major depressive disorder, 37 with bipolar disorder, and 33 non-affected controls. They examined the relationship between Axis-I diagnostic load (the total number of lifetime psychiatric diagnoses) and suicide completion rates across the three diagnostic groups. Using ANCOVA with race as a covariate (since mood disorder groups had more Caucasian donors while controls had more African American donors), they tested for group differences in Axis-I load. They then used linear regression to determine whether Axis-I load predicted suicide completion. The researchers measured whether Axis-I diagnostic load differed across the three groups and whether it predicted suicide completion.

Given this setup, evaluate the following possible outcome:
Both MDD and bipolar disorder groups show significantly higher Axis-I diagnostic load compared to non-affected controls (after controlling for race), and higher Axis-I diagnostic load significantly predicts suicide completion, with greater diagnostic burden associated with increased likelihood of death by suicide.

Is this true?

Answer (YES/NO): YES